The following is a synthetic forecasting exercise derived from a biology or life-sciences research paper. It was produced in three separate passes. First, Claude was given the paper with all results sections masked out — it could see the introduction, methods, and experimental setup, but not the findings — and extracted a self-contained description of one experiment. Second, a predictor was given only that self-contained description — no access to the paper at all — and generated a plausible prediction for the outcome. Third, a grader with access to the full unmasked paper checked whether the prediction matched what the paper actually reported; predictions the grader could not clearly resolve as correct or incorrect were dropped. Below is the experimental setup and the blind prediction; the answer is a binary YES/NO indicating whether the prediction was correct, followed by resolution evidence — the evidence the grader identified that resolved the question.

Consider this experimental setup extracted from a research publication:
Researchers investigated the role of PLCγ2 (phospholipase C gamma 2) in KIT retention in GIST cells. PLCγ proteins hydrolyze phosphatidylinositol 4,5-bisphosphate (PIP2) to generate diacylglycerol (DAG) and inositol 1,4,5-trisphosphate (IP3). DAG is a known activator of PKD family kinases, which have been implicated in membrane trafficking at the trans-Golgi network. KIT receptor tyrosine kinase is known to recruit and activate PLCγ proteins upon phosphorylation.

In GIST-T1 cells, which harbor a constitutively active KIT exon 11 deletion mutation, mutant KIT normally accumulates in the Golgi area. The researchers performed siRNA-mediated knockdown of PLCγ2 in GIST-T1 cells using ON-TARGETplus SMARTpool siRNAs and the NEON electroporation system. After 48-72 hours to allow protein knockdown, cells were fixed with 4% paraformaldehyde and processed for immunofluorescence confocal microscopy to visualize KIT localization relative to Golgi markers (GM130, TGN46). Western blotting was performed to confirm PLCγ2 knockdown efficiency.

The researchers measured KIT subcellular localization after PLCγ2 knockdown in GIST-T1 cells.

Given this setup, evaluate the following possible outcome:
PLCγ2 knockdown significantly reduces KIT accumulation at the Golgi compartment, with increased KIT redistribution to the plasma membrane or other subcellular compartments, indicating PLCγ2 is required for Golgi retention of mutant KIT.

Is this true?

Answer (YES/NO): YES